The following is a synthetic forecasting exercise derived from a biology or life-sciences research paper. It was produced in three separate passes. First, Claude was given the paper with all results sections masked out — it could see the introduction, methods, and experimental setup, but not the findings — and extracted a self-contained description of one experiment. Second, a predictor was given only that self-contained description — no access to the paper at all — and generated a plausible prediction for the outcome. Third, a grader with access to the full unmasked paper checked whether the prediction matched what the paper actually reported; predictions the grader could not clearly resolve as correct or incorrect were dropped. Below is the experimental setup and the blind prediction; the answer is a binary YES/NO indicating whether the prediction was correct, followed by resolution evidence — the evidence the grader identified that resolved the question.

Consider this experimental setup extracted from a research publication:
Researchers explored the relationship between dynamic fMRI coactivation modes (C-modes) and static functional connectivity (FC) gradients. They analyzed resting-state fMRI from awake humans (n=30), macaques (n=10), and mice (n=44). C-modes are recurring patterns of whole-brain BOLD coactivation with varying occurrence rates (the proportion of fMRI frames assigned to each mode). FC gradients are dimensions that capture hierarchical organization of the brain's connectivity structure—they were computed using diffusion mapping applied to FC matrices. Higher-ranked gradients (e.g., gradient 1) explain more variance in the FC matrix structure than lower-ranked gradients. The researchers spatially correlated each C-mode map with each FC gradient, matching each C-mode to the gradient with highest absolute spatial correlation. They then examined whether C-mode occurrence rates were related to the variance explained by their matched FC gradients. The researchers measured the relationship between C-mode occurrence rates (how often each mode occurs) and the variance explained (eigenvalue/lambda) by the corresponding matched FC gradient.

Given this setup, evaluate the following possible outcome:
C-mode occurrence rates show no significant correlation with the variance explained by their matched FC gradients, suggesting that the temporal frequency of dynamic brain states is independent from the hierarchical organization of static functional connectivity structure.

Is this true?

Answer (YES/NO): NO